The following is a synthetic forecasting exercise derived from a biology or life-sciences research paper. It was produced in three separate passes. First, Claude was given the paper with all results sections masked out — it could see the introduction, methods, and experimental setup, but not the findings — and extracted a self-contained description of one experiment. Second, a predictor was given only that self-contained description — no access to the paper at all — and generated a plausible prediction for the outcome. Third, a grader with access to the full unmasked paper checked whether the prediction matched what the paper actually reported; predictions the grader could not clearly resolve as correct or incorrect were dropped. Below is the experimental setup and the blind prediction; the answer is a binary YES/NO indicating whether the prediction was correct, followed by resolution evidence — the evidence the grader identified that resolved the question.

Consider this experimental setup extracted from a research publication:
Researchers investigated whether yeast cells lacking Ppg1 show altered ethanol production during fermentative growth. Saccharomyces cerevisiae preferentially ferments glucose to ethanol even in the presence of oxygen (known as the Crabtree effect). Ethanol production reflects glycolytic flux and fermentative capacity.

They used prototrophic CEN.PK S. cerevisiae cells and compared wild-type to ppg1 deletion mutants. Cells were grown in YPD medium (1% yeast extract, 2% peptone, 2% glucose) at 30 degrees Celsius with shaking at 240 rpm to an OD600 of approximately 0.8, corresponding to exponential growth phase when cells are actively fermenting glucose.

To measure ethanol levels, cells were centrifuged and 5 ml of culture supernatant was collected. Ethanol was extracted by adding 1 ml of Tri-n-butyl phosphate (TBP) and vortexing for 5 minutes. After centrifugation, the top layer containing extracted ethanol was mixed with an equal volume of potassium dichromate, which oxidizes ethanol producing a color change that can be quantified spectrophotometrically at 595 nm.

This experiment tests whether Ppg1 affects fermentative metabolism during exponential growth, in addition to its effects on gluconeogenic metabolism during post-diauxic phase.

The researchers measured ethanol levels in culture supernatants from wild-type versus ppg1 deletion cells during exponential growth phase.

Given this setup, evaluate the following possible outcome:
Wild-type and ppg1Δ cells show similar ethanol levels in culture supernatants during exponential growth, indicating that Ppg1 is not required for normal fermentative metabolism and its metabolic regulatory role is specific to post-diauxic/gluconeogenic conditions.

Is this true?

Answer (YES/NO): YES